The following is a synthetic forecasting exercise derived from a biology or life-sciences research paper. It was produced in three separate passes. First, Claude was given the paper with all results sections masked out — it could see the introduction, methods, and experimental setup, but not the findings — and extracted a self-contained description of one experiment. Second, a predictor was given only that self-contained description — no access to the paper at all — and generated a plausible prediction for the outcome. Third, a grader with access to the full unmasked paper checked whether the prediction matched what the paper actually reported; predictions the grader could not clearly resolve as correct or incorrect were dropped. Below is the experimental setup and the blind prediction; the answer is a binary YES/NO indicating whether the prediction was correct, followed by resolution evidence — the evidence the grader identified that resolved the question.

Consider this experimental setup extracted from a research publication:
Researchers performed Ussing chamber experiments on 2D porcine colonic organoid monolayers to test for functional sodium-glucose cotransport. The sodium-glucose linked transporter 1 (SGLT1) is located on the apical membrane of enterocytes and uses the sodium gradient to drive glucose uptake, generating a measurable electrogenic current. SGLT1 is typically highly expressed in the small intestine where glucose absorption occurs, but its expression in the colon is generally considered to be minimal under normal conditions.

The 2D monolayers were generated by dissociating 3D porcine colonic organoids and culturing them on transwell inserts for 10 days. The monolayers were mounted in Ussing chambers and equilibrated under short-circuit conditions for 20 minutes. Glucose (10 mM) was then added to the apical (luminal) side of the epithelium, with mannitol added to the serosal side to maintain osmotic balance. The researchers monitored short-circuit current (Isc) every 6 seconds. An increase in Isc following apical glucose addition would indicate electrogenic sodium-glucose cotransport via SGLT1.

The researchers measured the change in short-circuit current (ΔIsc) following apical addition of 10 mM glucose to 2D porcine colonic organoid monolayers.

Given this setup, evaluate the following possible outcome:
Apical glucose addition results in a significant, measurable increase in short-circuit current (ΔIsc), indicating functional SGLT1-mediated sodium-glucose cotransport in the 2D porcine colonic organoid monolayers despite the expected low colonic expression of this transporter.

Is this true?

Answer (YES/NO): YES